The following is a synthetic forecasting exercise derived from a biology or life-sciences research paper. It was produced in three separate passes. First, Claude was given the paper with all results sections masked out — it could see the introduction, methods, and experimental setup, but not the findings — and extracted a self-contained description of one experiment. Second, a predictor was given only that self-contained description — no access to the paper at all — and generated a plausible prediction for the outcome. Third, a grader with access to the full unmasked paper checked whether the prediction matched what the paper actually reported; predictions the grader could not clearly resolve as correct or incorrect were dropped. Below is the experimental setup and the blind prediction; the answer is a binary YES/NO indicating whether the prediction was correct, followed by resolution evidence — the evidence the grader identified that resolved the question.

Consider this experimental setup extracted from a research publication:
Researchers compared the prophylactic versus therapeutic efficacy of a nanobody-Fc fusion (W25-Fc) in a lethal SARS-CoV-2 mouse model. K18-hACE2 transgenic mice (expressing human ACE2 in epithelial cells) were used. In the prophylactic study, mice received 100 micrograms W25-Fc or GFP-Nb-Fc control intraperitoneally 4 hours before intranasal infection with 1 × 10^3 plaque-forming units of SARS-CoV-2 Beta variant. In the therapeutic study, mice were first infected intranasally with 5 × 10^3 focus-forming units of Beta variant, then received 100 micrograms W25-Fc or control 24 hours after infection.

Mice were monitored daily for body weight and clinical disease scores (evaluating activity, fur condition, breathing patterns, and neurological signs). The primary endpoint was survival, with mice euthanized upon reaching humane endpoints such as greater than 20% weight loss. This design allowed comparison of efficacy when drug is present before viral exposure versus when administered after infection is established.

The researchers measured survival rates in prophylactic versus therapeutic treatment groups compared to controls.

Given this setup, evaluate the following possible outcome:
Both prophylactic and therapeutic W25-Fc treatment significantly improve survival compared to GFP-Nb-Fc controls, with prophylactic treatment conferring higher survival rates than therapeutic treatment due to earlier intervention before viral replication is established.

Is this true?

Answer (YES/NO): YES